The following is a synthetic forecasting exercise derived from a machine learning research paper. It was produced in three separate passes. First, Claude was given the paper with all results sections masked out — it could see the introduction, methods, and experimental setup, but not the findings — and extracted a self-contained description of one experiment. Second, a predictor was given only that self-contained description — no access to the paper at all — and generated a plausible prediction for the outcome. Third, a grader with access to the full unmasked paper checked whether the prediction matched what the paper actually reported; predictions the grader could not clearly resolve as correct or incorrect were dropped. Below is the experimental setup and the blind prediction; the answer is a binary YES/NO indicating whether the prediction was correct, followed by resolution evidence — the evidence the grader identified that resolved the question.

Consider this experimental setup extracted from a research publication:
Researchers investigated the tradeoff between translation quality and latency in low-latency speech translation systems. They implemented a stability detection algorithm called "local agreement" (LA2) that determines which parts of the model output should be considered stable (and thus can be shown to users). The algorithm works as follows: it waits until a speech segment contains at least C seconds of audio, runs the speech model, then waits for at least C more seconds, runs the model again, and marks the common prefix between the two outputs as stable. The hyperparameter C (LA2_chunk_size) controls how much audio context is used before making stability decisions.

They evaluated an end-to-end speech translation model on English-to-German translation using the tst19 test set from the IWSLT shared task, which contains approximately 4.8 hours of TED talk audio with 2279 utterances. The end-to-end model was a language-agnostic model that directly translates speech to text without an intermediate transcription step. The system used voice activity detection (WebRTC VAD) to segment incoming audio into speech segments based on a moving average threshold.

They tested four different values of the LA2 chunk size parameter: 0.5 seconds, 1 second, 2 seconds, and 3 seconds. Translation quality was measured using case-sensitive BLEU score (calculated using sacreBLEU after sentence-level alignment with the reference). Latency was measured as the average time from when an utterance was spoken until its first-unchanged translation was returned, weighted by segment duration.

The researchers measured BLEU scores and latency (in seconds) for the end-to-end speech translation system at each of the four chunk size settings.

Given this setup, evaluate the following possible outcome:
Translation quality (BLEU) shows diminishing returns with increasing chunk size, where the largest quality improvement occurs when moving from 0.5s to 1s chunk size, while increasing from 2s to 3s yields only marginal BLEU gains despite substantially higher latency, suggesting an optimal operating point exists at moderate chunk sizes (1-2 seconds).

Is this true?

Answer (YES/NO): YES